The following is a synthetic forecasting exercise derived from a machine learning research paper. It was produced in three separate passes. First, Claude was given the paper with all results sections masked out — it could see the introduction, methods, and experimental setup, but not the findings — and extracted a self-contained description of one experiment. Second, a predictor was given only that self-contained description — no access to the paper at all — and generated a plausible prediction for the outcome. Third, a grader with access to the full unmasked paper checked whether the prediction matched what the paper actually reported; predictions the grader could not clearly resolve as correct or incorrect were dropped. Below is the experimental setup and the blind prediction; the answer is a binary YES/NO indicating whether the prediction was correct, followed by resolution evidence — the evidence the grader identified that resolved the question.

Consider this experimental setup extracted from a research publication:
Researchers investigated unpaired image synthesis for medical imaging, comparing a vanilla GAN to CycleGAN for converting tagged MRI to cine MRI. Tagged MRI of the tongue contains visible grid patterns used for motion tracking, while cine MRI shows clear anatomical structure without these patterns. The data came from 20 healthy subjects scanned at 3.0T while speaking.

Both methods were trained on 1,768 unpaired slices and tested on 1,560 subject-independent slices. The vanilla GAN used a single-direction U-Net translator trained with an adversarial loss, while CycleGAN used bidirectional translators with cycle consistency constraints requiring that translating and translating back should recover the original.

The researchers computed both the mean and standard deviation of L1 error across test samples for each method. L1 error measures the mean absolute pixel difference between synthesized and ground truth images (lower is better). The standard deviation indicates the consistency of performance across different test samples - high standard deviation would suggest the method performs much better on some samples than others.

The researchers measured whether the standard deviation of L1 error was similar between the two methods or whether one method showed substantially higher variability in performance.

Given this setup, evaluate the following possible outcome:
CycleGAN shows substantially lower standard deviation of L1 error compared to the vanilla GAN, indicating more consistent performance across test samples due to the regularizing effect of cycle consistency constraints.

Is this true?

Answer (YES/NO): NO